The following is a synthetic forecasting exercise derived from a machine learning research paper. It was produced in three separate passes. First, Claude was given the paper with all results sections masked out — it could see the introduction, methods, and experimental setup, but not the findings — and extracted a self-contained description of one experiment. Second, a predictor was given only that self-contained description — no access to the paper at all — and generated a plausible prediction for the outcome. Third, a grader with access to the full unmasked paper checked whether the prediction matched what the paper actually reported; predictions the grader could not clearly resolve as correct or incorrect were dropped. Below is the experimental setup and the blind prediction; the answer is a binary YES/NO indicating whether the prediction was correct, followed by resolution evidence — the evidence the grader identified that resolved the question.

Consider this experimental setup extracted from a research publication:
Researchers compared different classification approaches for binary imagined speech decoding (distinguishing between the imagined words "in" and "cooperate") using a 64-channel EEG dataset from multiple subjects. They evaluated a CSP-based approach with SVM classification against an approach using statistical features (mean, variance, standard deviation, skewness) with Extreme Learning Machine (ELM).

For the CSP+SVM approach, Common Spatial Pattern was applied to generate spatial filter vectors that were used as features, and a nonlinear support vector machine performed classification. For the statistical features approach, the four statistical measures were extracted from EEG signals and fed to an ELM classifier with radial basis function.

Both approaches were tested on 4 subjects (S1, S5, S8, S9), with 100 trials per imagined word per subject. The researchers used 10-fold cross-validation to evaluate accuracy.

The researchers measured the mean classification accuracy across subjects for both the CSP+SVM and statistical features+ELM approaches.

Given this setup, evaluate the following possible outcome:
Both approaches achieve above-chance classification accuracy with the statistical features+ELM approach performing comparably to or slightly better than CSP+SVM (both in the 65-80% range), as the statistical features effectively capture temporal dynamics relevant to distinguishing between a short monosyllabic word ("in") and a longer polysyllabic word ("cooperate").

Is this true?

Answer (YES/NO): NO